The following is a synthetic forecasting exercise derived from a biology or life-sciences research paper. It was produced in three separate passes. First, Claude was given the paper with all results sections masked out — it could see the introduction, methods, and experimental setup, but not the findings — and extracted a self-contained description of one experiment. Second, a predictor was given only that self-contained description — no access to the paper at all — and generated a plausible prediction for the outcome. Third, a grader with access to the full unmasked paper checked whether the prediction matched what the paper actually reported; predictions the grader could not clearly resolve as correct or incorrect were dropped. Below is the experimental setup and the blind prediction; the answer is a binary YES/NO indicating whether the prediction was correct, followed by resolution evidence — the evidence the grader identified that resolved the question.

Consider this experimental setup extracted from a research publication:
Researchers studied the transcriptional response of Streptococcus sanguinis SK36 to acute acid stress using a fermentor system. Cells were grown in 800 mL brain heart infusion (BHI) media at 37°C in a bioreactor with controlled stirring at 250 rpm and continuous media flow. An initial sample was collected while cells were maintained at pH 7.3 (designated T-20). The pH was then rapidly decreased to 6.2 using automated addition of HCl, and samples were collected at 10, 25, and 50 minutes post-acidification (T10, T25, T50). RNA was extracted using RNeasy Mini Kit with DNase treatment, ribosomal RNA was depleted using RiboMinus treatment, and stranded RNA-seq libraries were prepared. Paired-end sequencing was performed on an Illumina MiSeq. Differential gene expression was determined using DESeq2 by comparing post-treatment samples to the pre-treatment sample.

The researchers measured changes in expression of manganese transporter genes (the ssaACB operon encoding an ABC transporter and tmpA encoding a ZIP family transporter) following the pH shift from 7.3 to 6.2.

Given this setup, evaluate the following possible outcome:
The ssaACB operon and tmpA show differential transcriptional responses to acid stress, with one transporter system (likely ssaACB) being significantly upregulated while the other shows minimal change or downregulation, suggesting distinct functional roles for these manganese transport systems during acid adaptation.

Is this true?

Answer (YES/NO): YES